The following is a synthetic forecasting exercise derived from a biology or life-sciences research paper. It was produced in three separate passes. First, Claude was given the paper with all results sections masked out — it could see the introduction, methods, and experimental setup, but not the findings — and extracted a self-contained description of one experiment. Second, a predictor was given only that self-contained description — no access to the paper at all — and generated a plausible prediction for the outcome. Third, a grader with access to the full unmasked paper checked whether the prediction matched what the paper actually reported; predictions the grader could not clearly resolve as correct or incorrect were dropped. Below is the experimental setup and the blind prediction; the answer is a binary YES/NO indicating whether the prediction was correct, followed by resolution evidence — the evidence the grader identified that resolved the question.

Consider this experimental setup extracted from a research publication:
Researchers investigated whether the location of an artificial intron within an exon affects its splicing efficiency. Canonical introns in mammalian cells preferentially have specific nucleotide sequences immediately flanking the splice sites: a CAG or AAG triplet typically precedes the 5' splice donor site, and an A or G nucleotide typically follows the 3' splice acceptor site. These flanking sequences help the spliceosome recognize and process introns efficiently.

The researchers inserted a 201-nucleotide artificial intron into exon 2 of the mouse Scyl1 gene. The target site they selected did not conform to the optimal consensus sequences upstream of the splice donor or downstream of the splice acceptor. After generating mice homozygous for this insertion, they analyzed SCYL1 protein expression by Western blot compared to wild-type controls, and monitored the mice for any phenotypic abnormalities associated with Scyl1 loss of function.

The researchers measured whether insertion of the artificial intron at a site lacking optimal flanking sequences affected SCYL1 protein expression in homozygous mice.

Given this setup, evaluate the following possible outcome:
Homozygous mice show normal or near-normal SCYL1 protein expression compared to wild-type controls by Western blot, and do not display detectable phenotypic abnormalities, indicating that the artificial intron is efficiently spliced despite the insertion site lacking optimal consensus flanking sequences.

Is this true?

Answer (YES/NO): YES